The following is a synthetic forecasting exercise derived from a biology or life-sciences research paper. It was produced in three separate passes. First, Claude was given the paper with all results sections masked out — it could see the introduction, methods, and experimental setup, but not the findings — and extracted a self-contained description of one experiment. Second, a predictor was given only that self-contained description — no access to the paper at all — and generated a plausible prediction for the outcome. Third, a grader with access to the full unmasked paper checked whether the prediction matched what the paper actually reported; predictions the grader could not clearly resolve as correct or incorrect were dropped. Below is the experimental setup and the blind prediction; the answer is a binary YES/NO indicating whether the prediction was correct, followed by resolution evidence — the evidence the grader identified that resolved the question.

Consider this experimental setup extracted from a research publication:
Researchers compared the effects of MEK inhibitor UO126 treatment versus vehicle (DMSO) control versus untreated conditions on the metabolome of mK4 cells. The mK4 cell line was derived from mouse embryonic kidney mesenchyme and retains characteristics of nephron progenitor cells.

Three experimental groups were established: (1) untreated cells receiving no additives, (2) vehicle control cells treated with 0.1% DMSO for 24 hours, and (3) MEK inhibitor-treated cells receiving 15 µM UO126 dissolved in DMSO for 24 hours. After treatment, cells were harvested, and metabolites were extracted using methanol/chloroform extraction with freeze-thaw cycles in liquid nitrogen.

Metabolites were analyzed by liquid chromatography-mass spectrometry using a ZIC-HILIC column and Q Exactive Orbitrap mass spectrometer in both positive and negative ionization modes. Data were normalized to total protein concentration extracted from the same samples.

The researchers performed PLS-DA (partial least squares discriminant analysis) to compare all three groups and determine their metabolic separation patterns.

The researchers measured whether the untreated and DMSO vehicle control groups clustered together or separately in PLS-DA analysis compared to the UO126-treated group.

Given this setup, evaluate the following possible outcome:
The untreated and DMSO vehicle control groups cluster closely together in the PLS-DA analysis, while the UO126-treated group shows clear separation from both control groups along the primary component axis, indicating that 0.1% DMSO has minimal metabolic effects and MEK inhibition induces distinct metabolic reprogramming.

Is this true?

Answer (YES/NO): NO